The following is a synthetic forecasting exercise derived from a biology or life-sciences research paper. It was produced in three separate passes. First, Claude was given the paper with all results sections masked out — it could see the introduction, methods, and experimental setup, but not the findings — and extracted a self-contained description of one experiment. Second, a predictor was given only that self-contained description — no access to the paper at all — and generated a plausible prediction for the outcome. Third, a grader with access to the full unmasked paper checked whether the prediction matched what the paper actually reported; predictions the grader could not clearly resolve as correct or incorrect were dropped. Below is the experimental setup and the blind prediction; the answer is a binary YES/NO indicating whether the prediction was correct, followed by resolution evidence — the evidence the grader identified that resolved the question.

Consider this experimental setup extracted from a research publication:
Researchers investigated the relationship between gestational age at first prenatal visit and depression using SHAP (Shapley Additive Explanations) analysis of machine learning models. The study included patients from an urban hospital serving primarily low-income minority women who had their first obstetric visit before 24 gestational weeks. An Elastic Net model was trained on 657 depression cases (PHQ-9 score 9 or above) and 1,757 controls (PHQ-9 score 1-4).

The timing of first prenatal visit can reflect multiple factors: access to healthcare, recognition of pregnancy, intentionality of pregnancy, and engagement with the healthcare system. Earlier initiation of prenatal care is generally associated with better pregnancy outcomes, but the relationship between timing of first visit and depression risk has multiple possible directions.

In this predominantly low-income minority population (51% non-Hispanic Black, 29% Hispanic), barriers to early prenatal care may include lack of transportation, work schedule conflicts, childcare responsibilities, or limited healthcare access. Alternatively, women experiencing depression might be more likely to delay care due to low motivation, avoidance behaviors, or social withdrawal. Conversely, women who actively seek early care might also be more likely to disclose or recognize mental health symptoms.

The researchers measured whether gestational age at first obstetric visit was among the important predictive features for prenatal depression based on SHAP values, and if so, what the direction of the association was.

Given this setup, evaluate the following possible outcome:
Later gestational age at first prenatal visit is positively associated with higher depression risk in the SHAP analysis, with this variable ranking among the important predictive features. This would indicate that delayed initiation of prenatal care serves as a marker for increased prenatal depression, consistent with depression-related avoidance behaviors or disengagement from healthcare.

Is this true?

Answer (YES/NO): NO